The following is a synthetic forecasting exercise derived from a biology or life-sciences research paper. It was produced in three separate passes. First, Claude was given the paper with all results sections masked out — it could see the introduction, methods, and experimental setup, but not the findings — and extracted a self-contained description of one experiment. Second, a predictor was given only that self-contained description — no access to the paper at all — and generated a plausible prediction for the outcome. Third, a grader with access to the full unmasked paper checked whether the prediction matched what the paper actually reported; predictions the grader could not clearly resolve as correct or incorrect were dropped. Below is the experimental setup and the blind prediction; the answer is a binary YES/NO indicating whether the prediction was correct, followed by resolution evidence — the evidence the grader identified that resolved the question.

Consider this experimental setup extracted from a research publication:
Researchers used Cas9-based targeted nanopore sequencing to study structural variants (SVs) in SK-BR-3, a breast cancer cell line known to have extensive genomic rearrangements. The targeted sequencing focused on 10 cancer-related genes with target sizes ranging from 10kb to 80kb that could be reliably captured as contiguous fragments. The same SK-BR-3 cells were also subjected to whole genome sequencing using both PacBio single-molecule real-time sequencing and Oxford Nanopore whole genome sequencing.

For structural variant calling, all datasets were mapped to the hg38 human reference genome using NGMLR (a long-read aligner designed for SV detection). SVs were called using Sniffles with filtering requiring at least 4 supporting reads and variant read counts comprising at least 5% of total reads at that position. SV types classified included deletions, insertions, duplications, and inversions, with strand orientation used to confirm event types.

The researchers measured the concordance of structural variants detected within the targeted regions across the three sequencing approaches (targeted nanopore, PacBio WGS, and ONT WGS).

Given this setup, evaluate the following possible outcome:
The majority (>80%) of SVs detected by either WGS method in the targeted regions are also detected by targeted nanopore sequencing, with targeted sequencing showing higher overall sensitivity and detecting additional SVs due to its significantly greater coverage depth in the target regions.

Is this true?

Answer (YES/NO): YES